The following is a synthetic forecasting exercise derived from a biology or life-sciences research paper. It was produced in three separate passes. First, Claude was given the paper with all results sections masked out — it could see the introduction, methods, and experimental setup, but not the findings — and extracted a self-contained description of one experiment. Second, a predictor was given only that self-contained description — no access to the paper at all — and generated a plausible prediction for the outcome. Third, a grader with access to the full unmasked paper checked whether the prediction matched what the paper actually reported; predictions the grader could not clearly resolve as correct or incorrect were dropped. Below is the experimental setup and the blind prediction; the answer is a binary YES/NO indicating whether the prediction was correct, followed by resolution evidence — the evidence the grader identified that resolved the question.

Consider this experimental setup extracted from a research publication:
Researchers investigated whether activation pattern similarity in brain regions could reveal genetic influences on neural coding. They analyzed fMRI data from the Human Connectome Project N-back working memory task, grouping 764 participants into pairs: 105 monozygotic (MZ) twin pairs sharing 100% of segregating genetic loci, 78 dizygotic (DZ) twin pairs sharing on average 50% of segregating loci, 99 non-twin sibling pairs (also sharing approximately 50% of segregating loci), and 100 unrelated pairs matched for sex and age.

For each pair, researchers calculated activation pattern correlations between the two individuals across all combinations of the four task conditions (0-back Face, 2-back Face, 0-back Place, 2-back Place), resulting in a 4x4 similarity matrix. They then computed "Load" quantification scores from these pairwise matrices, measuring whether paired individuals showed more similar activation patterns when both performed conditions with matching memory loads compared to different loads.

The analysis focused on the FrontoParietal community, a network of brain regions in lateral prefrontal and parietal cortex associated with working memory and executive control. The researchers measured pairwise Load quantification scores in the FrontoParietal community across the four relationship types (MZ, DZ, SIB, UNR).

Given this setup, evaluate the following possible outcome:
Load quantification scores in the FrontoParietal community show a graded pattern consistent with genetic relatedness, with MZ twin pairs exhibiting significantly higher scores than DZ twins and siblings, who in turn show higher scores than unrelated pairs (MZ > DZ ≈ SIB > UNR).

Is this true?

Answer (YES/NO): NO